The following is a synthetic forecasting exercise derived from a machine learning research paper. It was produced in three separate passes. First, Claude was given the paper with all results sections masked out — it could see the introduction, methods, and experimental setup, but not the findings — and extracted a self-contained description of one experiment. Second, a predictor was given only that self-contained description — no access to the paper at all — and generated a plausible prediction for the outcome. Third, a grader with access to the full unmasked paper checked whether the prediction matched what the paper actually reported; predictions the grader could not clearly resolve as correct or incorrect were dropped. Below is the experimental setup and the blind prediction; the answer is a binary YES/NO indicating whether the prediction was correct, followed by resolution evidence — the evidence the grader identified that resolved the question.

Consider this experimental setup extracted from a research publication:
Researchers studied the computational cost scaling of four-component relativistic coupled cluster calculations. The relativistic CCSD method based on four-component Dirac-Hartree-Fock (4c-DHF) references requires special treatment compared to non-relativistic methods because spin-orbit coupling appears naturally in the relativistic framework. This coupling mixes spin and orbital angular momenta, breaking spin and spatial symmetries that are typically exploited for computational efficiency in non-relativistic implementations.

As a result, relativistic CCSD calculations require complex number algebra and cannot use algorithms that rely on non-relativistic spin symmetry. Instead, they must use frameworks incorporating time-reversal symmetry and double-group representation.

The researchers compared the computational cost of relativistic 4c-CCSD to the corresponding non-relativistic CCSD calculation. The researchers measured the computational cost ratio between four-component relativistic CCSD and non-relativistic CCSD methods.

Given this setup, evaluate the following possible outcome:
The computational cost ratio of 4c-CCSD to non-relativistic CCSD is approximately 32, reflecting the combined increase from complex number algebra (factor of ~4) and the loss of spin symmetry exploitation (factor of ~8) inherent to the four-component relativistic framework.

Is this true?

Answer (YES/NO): YES